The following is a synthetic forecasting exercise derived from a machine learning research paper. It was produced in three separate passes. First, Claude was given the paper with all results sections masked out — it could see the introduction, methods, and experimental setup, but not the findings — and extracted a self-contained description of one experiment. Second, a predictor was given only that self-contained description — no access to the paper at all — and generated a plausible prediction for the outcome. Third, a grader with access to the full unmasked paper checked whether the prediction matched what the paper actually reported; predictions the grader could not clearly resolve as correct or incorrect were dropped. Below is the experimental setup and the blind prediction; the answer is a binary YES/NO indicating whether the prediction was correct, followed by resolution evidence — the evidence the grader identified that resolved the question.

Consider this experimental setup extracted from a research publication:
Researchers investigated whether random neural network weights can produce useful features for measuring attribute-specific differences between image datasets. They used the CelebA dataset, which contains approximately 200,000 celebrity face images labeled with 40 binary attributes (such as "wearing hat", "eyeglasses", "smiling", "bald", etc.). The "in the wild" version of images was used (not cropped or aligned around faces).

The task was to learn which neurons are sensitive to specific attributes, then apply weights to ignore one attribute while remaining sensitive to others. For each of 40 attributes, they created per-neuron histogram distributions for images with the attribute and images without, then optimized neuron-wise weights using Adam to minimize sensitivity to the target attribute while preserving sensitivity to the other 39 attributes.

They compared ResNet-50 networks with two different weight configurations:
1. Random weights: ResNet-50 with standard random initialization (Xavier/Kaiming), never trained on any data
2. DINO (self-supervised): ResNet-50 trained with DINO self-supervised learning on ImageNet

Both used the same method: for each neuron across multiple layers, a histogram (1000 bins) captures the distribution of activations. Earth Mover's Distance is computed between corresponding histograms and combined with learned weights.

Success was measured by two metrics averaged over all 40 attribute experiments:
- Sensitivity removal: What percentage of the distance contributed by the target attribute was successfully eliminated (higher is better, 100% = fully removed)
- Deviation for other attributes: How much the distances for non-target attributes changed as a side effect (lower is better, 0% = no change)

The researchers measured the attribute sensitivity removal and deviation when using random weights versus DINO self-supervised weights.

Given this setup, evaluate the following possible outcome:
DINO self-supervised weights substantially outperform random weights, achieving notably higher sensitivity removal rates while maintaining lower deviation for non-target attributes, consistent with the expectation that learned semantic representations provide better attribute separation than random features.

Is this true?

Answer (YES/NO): YES